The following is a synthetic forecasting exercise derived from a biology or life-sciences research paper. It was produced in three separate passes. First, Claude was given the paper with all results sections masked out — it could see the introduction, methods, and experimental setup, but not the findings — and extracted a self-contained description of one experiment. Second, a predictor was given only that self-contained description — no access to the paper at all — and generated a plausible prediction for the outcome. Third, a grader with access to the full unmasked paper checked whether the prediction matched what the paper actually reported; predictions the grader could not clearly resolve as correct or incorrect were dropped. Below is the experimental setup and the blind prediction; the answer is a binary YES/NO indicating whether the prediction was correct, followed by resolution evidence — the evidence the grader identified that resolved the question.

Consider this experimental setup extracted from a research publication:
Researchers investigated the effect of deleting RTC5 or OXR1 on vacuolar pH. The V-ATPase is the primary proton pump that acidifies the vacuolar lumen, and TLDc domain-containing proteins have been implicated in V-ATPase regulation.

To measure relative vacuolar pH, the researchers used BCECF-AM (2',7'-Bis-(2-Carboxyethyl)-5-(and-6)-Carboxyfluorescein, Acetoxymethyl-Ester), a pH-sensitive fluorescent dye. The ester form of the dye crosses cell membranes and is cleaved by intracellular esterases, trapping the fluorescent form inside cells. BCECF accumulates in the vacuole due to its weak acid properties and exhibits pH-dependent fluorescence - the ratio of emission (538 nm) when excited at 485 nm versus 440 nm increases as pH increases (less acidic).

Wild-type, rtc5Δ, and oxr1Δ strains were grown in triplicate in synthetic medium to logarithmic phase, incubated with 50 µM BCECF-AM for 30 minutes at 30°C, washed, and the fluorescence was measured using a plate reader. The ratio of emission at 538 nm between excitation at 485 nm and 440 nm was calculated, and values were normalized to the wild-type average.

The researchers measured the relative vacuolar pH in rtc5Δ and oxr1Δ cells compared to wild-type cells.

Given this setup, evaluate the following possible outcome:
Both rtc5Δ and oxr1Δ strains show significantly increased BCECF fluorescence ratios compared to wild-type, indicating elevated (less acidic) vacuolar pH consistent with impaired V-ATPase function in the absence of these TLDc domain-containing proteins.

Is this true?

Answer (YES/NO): NO